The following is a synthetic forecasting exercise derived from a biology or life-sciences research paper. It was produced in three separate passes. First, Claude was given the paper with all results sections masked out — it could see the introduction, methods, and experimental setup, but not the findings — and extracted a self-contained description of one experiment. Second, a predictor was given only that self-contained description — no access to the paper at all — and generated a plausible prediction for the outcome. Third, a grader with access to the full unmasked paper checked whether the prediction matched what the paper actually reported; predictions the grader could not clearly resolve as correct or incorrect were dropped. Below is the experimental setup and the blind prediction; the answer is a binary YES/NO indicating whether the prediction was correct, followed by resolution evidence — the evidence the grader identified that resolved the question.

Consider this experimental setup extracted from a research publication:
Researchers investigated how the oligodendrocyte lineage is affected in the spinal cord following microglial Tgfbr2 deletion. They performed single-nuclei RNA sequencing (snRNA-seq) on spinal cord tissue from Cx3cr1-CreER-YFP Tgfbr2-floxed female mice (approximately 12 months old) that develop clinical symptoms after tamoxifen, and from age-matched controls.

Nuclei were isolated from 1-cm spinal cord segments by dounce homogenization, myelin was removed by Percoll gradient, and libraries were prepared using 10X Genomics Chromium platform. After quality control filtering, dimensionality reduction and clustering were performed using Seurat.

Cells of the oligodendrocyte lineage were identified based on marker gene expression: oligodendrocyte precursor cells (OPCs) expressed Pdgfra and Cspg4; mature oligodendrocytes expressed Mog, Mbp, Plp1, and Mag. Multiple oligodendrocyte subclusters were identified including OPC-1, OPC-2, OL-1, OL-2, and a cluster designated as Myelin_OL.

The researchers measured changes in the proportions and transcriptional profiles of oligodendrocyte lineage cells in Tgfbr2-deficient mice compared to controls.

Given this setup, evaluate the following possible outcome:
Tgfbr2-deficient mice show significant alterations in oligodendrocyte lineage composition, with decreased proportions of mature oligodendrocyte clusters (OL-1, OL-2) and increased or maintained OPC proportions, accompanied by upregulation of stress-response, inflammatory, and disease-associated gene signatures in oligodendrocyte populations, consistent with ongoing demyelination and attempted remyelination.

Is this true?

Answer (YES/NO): NO